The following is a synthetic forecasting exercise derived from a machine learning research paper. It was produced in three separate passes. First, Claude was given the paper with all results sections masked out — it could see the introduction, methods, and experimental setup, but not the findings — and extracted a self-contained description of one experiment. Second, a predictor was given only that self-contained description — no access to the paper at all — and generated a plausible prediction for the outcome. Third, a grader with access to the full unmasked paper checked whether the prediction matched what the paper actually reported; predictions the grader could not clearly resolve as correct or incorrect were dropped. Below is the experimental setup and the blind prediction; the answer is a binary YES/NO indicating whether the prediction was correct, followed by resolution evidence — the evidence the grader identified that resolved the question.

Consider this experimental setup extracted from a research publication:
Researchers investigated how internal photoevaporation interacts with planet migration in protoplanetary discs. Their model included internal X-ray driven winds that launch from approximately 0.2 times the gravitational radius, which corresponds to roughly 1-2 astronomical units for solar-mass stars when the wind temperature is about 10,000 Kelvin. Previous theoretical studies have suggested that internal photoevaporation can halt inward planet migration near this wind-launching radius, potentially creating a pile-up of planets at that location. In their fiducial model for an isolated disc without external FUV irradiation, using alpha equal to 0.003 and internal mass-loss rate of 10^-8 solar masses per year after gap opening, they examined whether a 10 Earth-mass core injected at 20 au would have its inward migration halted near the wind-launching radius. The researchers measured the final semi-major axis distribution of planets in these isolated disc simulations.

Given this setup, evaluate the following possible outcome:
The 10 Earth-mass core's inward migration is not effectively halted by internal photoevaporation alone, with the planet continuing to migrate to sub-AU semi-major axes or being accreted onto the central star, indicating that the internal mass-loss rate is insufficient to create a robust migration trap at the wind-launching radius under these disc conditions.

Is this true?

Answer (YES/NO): YES